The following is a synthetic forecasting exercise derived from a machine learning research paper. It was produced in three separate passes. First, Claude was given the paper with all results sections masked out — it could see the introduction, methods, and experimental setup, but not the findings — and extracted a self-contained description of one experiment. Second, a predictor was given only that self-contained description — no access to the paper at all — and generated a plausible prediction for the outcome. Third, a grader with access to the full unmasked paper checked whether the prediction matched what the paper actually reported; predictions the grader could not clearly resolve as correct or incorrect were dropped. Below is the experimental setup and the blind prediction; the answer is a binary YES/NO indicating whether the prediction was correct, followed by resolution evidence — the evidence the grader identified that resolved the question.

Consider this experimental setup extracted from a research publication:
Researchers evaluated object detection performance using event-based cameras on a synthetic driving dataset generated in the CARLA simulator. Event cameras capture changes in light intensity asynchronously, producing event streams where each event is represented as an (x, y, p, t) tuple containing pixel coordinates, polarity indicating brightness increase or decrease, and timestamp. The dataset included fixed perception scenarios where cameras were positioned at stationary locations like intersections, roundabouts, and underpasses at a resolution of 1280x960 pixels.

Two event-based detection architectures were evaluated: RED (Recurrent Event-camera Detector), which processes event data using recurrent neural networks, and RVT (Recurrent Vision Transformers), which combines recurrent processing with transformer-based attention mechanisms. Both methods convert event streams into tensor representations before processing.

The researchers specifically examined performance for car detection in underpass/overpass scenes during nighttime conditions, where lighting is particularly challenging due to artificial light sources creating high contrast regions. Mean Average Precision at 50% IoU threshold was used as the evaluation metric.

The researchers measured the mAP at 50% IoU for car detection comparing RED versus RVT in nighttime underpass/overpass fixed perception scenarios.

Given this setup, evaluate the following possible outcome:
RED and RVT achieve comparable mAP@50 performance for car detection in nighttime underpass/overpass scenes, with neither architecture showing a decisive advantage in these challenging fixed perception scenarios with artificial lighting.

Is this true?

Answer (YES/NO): NO